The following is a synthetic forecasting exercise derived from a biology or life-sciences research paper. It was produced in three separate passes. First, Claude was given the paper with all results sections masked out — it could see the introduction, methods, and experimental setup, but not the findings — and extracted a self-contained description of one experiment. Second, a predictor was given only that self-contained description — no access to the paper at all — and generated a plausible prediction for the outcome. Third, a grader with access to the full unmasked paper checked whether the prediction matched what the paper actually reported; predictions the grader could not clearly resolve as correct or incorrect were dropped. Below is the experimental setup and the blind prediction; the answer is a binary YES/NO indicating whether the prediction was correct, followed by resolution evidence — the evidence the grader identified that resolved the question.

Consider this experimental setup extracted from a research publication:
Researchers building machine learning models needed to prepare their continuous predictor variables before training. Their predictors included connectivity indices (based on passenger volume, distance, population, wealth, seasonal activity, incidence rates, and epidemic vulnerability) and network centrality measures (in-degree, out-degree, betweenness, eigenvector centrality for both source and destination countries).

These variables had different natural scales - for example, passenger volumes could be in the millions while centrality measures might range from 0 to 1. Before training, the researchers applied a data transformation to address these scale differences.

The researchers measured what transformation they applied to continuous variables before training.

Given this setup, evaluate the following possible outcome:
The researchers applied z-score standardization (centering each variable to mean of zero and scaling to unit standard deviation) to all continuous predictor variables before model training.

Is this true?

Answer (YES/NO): YES